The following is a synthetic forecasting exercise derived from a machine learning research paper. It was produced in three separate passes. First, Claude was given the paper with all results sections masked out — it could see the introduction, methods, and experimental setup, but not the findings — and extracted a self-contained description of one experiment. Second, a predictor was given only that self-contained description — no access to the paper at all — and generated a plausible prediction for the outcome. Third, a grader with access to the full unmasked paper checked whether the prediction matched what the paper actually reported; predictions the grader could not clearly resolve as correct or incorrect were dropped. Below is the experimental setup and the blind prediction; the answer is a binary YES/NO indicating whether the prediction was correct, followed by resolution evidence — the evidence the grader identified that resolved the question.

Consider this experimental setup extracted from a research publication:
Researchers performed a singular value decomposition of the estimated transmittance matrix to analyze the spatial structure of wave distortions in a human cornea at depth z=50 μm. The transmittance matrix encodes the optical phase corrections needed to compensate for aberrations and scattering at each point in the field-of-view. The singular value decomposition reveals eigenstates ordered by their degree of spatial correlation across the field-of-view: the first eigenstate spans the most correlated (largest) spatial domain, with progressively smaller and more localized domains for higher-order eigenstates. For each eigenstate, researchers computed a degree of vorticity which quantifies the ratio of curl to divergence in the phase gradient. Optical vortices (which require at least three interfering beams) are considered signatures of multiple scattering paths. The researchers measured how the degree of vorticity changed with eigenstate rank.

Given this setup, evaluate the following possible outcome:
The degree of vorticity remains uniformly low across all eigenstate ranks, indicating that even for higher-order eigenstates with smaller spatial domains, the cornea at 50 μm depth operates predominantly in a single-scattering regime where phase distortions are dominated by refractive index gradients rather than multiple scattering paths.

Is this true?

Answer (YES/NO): NO